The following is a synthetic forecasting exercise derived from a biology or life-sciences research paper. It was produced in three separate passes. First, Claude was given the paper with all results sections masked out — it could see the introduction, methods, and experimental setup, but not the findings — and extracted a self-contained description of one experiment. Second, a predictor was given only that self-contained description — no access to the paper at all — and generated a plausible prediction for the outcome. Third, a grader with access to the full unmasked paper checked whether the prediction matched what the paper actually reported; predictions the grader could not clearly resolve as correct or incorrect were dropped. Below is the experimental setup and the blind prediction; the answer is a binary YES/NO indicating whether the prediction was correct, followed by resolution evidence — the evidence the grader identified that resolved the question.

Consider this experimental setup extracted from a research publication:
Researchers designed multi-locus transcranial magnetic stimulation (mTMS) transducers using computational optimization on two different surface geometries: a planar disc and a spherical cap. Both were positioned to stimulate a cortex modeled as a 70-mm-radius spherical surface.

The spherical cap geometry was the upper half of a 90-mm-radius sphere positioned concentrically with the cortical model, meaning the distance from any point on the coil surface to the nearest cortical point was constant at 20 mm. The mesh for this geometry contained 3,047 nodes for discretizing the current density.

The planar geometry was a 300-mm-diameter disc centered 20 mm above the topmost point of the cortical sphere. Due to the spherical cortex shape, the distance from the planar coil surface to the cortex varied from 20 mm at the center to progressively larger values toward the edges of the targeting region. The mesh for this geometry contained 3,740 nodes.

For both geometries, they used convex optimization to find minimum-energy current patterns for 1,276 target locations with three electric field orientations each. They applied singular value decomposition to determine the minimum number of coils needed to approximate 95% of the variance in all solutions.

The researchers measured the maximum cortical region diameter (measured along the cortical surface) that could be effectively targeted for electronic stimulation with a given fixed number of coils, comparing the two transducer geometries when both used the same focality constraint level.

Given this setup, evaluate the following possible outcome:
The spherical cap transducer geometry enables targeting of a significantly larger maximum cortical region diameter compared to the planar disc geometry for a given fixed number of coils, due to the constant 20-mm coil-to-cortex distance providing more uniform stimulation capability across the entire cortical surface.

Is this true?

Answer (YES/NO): YES